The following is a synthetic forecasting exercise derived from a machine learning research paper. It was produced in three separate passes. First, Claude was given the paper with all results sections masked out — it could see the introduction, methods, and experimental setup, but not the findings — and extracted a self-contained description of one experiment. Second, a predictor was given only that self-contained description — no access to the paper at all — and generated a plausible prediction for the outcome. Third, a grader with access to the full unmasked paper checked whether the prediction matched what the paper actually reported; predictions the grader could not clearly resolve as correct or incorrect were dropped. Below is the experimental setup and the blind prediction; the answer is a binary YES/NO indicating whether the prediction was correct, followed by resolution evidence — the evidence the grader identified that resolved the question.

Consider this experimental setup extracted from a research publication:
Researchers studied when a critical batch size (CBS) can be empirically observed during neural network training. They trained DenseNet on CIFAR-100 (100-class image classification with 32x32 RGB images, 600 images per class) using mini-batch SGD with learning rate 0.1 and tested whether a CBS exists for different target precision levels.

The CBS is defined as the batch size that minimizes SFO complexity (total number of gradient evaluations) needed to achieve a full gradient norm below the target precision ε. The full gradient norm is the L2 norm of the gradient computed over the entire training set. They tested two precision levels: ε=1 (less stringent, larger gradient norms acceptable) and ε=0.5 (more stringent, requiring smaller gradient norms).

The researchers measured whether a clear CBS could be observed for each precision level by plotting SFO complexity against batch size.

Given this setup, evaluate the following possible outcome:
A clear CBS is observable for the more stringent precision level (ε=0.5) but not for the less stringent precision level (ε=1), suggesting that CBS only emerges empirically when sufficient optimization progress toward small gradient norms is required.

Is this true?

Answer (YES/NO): YES